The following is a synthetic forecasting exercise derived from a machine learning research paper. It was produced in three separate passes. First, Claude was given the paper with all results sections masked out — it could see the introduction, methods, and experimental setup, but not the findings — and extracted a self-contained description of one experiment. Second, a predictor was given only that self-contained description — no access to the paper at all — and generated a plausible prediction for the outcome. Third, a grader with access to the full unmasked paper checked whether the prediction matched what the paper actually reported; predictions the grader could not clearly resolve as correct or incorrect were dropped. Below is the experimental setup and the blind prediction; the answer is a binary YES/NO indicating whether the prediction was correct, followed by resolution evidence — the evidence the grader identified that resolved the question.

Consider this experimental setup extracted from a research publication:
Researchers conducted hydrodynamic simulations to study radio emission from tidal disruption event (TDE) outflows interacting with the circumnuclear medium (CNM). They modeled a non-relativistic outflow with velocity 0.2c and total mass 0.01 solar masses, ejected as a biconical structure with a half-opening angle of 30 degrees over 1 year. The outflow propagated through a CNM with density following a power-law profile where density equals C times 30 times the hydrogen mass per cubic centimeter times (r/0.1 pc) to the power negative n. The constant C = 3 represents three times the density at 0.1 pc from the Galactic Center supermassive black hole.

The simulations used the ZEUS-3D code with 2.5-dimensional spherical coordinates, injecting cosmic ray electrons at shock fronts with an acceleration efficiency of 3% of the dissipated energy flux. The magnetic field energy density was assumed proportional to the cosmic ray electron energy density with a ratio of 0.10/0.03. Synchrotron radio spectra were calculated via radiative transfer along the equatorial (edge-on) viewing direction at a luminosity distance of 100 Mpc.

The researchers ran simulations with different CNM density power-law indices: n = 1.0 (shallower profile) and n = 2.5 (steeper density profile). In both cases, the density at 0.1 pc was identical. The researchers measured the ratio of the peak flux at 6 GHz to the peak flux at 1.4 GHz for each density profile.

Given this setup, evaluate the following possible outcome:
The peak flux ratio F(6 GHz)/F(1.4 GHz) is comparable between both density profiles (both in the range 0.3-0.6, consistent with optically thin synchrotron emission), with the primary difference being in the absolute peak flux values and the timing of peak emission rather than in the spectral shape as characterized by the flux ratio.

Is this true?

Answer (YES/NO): NO